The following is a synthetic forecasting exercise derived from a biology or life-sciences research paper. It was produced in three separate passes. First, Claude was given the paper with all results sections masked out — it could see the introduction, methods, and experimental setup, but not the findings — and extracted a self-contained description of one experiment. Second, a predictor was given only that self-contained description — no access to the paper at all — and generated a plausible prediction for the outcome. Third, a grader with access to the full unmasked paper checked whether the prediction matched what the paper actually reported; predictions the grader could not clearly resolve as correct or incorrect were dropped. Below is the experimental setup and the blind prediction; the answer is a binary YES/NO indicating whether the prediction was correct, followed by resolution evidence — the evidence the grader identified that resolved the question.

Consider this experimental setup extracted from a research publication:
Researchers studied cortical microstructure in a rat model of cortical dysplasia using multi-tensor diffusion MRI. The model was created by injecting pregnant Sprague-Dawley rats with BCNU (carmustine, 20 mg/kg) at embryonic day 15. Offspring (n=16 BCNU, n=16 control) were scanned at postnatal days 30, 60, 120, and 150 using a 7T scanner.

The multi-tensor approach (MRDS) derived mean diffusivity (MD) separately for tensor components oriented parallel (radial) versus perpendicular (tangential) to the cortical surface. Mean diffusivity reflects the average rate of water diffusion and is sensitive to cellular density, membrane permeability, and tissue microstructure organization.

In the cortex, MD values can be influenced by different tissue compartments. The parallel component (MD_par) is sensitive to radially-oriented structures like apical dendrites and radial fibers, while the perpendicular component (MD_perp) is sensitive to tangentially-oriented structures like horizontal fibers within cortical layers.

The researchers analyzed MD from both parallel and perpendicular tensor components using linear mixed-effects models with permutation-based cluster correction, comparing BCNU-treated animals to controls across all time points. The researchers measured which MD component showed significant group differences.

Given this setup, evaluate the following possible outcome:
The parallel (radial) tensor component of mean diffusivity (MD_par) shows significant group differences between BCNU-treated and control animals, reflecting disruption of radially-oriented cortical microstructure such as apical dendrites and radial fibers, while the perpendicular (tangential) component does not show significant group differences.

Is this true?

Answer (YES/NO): NO